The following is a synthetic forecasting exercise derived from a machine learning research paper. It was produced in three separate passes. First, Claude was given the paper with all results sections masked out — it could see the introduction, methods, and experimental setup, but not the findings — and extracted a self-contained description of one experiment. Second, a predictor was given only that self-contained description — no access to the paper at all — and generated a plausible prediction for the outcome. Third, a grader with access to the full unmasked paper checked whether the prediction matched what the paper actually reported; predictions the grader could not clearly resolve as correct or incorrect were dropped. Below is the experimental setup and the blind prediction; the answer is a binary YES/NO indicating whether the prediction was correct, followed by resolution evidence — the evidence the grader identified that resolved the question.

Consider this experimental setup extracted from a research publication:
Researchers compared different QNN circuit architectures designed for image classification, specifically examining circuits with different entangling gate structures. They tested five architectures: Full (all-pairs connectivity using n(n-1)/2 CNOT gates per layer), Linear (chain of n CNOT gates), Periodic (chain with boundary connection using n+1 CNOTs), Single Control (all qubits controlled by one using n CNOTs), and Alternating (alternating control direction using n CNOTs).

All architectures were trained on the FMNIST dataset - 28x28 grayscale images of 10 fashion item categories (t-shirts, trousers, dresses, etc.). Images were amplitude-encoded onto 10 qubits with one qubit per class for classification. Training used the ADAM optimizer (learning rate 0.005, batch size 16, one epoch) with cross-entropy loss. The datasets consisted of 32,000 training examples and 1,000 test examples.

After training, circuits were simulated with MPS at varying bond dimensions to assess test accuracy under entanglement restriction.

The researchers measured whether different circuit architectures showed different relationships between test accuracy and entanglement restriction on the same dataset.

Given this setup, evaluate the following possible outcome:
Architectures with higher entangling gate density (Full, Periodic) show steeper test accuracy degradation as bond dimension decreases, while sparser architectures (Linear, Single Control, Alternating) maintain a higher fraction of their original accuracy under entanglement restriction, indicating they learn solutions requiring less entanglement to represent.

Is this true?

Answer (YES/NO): NO